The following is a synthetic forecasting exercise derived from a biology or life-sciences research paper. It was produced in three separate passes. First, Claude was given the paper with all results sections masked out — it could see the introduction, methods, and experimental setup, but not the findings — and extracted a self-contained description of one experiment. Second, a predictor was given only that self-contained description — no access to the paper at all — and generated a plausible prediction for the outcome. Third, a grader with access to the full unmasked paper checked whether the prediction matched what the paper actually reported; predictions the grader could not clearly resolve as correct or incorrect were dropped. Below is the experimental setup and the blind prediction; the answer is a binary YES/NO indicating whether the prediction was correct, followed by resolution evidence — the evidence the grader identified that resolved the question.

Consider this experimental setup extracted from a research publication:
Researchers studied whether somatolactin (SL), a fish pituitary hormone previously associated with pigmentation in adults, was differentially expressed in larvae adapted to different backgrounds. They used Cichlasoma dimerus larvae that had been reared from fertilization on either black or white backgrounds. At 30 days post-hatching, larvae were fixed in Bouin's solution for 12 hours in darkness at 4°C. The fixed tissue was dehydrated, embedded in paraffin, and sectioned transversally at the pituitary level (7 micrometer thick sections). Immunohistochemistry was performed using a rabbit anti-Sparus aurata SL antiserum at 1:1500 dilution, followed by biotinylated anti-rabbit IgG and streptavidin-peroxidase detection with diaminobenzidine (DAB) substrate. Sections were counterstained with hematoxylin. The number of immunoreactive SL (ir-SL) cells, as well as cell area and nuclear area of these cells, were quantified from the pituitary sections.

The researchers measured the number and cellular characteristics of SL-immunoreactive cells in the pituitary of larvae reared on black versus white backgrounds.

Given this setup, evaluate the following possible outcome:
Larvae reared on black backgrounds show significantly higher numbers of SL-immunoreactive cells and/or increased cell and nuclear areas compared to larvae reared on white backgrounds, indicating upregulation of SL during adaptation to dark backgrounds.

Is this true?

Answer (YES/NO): YES